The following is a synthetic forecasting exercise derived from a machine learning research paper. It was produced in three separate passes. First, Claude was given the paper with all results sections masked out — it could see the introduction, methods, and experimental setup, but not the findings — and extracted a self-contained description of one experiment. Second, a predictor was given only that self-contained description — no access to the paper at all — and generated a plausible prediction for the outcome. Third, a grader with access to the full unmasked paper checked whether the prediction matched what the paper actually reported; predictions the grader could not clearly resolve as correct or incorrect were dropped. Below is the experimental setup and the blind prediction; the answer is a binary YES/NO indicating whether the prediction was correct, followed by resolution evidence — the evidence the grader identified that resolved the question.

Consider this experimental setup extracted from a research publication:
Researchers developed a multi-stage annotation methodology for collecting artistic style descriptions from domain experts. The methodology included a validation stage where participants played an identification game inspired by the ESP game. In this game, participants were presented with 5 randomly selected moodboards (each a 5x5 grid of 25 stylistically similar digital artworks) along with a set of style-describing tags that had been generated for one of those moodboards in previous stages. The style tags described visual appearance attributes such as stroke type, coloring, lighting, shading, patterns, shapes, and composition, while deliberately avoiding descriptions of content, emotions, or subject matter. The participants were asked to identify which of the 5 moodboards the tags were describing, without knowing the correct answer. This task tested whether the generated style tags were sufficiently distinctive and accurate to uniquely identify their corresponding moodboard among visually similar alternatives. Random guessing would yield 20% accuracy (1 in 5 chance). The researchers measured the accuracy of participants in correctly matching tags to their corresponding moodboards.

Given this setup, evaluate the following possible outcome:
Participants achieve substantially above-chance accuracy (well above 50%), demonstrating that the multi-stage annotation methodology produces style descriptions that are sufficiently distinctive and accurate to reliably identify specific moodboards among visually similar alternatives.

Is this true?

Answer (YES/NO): YES